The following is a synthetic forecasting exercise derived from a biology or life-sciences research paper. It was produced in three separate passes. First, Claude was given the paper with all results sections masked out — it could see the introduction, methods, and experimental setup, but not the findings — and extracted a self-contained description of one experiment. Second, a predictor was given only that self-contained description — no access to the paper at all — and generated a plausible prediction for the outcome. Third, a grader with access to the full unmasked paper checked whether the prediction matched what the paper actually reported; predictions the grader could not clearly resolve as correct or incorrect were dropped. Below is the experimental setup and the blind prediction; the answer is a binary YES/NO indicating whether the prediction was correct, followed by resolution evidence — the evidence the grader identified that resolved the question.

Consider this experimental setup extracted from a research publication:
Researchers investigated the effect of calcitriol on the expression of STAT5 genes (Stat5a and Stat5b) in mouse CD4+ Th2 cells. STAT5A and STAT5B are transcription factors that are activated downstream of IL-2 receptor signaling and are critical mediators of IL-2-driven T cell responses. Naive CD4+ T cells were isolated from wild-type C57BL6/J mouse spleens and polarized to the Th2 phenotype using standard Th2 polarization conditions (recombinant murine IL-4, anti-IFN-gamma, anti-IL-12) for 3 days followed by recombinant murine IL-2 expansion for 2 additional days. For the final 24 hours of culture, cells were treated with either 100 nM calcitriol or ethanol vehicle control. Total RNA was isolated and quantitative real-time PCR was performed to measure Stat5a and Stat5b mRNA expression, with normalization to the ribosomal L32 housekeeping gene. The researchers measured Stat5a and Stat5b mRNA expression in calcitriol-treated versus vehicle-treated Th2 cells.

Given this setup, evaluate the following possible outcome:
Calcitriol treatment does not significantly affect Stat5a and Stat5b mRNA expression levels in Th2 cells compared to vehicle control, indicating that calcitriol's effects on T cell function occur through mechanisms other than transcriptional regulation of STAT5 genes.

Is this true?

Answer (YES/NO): NO